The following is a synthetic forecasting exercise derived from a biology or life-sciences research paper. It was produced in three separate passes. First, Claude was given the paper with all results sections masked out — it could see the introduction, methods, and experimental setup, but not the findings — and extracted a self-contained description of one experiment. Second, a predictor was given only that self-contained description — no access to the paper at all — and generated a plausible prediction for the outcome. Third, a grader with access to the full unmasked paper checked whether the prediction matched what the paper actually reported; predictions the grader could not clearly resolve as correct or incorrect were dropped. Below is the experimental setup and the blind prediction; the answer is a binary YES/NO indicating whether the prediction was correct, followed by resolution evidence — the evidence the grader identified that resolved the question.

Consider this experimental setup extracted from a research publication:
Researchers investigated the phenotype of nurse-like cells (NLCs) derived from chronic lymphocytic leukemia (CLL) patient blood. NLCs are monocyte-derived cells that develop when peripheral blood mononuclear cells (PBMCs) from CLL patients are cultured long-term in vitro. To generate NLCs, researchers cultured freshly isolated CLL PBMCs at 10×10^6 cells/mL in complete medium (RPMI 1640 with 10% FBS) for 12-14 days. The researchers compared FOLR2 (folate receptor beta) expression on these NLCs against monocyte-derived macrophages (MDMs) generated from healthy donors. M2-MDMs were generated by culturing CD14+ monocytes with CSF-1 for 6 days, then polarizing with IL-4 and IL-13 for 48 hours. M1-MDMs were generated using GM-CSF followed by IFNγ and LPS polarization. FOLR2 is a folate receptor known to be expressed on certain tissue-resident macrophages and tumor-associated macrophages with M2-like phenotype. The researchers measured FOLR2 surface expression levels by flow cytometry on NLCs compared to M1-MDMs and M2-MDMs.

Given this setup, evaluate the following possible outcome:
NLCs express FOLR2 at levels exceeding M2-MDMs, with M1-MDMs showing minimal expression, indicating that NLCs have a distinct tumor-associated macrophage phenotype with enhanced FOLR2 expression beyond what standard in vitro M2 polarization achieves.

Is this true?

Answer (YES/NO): YES